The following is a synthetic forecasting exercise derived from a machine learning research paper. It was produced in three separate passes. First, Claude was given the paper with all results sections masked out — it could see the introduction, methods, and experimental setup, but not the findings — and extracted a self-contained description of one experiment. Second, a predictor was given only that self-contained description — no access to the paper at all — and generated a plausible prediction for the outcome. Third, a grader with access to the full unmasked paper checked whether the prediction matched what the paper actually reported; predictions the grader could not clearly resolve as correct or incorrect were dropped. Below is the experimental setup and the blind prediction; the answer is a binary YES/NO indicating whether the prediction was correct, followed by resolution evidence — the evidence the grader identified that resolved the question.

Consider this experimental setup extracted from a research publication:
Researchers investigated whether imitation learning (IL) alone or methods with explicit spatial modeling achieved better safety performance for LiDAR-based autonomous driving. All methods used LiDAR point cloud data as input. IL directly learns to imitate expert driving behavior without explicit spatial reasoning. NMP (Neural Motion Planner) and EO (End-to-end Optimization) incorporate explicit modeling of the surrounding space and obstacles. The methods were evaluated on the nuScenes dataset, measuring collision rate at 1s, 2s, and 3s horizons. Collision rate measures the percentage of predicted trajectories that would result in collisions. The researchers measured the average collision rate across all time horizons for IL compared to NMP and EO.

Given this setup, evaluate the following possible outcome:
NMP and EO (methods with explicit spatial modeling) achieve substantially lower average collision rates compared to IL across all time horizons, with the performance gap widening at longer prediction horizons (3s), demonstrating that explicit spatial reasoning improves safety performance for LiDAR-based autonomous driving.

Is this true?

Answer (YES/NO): YES